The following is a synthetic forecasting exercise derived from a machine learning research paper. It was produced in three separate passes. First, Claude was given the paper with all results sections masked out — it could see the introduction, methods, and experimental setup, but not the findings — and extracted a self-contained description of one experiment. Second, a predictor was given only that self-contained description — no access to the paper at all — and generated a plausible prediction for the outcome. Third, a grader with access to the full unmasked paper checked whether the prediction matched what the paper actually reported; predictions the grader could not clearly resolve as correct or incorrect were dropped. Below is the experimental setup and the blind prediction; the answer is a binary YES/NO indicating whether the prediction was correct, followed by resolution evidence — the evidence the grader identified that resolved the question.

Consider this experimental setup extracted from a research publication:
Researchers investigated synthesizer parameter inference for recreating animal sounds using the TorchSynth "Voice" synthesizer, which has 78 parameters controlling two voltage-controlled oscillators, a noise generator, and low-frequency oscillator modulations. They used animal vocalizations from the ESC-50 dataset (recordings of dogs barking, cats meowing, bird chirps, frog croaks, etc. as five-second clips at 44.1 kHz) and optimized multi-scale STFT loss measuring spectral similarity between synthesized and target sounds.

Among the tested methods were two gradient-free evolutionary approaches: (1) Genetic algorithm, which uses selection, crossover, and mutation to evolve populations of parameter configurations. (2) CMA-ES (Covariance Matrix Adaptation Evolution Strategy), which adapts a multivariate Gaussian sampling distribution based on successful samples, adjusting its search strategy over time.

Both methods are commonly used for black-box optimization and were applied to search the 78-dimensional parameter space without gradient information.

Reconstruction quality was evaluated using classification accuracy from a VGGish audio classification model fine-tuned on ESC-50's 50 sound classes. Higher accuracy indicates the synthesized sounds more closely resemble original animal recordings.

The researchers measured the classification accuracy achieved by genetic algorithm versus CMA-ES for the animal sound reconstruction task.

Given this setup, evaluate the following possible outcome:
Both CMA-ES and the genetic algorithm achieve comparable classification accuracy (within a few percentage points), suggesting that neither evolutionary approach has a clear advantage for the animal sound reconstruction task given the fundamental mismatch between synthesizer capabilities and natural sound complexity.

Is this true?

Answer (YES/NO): NO